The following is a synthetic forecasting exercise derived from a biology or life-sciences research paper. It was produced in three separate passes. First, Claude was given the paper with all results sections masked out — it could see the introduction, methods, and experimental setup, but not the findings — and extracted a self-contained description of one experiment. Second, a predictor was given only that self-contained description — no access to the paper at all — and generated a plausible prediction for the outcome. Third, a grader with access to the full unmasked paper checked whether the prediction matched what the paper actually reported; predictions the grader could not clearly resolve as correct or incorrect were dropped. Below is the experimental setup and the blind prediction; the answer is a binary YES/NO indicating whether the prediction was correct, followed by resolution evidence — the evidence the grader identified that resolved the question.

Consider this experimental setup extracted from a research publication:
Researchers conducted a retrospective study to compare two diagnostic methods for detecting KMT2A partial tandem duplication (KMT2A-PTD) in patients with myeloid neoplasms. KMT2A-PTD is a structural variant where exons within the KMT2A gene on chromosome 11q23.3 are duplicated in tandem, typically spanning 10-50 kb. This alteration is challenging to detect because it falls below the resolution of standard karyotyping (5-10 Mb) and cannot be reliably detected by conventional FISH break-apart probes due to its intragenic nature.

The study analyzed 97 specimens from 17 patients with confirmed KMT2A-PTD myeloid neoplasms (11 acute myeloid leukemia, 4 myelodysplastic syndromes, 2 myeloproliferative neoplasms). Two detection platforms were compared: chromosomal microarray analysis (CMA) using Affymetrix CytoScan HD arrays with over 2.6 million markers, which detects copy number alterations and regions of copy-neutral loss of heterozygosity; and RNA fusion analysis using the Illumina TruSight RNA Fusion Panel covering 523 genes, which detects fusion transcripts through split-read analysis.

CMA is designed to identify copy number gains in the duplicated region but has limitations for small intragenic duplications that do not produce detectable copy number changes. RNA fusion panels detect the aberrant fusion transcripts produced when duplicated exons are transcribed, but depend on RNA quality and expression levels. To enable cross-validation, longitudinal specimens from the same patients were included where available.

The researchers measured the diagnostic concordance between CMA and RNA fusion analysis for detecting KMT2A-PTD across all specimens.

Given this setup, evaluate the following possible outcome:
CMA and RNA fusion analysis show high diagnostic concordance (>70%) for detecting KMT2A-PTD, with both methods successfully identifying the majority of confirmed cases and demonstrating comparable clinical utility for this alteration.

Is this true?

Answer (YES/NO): NO